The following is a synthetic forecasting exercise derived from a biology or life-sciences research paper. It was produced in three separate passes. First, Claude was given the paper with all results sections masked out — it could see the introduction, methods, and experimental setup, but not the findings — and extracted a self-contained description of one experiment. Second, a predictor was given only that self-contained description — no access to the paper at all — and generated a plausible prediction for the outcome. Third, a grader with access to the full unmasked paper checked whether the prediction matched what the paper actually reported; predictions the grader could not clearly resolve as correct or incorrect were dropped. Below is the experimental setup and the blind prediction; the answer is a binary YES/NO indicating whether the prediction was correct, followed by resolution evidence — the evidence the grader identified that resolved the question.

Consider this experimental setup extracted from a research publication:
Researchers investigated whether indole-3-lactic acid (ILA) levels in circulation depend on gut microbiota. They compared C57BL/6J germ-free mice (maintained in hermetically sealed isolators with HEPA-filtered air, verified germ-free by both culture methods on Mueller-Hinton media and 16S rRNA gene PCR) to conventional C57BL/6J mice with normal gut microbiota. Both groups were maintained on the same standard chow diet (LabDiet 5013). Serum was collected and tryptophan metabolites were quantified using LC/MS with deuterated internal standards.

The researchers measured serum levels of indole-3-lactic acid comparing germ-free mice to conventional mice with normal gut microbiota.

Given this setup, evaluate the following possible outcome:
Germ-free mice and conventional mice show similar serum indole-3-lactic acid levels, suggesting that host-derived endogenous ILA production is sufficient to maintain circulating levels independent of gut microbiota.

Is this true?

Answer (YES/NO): YES